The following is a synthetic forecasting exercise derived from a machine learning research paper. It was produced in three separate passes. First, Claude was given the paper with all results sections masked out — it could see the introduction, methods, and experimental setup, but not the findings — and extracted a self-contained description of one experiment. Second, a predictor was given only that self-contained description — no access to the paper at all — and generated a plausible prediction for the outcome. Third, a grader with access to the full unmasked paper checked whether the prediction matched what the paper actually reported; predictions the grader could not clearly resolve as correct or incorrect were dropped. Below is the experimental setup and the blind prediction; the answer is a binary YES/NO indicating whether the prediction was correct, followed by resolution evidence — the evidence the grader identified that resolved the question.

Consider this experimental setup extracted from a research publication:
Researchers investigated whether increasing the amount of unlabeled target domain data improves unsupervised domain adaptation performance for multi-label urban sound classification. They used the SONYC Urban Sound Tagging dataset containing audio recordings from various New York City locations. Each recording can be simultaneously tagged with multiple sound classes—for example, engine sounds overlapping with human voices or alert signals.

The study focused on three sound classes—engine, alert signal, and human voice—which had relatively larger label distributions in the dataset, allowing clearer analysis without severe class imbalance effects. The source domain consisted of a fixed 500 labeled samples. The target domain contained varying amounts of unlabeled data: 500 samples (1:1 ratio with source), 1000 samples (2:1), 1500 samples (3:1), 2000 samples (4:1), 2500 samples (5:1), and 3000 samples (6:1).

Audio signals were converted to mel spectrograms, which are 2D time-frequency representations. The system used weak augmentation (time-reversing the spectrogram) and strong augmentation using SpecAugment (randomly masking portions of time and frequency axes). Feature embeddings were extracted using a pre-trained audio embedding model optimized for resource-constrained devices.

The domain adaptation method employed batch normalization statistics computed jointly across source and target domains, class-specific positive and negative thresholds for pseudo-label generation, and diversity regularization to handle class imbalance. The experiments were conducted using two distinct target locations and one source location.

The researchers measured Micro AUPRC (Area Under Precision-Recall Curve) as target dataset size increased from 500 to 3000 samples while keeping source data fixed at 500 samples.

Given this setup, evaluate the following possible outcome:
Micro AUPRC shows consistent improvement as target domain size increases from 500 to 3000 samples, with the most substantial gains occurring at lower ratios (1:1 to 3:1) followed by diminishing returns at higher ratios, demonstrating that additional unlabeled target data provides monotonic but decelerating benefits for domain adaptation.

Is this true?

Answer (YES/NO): NO